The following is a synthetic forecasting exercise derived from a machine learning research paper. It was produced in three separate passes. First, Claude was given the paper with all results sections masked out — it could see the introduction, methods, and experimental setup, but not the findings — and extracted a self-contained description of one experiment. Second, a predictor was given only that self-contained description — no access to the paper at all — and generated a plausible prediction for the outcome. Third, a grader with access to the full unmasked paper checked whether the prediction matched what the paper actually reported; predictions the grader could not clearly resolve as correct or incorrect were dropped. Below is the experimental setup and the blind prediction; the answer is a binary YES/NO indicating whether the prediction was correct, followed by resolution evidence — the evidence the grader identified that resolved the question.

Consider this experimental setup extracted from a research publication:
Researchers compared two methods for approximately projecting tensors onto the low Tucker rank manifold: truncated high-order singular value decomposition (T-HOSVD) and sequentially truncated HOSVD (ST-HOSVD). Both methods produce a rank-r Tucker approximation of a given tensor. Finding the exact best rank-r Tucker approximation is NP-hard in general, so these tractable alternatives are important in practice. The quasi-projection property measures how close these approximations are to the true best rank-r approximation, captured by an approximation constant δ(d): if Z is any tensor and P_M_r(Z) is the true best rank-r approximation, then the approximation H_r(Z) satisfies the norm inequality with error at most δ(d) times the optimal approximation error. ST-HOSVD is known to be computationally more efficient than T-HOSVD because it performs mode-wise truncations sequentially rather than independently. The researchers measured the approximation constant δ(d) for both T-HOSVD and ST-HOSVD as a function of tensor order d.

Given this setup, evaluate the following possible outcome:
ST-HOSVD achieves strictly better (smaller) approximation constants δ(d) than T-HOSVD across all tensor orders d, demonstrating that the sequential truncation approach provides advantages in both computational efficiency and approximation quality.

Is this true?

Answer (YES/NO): NO